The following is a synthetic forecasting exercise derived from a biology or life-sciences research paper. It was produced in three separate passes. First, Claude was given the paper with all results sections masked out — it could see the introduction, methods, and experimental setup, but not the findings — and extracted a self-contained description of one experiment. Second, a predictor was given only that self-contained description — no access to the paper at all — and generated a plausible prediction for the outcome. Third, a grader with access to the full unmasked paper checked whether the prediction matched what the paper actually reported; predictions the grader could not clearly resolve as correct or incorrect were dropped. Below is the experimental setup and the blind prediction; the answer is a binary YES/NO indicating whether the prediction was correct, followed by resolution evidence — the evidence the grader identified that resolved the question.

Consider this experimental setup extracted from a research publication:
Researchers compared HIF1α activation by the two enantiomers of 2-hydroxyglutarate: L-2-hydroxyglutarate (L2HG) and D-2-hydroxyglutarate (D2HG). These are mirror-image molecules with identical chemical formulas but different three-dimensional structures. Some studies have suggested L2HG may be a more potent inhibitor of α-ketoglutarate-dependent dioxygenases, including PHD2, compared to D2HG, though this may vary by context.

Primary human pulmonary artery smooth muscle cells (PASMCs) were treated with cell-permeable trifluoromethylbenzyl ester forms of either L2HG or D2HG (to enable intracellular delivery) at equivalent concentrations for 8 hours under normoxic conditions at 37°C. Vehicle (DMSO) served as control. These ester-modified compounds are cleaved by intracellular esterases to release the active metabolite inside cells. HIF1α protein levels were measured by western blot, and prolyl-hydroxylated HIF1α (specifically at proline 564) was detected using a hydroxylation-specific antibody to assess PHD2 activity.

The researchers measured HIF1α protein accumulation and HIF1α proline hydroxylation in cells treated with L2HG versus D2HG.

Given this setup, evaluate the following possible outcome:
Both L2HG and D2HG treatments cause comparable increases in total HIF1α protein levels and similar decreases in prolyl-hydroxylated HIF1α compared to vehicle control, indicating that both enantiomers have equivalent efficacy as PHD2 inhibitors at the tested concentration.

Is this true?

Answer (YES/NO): NO